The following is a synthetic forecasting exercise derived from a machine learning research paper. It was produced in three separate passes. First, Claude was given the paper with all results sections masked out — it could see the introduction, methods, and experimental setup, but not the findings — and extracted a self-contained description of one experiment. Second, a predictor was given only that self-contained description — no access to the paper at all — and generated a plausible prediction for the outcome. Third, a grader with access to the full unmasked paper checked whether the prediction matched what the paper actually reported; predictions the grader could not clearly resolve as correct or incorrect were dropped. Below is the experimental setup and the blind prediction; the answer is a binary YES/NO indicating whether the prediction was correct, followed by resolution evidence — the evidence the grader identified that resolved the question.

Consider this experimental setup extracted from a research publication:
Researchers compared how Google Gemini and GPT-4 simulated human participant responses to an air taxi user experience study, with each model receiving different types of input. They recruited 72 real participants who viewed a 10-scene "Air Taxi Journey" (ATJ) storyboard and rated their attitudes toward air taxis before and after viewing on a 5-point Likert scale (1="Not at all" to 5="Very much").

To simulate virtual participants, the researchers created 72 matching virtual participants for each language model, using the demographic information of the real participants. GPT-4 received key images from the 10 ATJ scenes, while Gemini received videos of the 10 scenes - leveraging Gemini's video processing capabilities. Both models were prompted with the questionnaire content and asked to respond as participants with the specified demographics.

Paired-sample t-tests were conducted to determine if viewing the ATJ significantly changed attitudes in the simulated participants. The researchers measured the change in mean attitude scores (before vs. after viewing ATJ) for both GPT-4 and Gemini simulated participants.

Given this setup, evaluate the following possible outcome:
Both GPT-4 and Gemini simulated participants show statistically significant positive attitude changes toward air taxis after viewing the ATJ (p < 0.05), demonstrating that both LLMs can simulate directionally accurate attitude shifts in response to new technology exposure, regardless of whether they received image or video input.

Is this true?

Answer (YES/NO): YES